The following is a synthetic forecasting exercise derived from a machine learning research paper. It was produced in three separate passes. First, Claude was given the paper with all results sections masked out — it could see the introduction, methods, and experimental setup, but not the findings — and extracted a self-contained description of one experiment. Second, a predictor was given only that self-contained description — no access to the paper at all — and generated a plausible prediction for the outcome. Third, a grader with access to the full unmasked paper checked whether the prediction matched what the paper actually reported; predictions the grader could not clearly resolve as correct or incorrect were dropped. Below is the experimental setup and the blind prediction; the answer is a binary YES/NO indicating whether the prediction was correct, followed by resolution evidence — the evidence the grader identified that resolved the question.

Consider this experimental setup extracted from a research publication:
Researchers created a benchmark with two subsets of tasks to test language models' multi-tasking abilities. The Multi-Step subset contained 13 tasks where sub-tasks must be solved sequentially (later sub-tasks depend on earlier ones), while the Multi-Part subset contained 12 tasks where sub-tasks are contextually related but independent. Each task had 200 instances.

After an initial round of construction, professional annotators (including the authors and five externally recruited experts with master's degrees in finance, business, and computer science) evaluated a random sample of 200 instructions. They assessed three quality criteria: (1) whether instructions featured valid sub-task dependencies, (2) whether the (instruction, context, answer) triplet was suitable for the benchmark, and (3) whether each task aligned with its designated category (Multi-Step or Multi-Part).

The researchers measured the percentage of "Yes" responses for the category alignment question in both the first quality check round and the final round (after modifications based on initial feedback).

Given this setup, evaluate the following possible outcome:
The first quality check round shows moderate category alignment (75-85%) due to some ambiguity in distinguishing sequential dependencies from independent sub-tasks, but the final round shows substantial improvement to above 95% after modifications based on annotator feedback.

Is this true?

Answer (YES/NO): NO